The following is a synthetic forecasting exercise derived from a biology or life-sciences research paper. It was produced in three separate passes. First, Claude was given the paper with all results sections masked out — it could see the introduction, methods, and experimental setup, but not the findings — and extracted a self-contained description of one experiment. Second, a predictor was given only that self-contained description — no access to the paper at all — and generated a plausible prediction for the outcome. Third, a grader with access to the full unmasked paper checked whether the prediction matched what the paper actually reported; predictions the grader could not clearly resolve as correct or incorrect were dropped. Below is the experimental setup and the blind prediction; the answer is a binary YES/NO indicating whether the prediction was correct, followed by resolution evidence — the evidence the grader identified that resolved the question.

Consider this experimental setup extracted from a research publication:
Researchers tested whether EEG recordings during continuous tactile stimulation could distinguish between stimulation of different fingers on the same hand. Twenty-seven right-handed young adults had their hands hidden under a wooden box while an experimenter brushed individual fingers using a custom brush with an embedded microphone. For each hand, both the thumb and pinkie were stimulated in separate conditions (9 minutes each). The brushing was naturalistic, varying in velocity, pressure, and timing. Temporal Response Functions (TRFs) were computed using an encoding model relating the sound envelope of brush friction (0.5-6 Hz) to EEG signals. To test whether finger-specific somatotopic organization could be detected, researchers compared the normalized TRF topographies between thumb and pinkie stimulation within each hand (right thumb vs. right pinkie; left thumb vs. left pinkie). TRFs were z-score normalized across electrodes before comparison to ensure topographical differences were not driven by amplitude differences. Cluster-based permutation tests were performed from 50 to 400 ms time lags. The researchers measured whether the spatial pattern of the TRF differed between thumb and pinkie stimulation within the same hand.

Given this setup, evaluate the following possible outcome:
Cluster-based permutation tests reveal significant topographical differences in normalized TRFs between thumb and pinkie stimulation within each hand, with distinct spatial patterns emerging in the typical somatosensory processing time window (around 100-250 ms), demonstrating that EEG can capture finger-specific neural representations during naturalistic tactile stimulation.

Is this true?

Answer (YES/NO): NO